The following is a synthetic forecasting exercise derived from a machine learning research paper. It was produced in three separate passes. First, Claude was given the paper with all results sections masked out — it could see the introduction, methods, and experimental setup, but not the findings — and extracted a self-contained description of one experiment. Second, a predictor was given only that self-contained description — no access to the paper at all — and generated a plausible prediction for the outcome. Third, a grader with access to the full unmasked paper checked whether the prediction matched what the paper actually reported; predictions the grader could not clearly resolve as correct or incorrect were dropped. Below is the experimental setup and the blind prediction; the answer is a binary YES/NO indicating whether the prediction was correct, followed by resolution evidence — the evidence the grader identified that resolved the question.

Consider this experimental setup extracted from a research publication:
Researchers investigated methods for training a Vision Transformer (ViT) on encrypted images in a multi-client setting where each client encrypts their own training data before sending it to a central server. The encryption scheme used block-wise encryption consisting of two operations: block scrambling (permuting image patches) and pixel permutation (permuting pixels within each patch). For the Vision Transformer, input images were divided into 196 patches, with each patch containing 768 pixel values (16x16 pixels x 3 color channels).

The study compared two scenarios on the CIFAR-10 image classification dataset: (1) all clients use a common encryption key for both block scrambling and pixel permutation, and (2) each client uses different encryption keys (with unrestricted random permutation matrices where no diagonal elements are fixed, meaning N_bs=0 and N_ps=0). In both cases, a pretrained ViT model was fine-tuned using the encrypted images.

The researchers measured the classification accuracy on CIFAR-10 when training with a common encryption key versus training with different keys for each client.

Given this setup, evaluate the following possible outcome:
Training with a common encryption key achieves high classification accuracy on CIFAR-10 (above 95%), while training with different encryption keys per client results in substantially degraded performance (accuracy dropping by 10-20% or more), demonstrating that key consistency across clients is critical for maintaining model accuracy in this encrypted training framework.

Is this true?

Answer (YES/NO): NO